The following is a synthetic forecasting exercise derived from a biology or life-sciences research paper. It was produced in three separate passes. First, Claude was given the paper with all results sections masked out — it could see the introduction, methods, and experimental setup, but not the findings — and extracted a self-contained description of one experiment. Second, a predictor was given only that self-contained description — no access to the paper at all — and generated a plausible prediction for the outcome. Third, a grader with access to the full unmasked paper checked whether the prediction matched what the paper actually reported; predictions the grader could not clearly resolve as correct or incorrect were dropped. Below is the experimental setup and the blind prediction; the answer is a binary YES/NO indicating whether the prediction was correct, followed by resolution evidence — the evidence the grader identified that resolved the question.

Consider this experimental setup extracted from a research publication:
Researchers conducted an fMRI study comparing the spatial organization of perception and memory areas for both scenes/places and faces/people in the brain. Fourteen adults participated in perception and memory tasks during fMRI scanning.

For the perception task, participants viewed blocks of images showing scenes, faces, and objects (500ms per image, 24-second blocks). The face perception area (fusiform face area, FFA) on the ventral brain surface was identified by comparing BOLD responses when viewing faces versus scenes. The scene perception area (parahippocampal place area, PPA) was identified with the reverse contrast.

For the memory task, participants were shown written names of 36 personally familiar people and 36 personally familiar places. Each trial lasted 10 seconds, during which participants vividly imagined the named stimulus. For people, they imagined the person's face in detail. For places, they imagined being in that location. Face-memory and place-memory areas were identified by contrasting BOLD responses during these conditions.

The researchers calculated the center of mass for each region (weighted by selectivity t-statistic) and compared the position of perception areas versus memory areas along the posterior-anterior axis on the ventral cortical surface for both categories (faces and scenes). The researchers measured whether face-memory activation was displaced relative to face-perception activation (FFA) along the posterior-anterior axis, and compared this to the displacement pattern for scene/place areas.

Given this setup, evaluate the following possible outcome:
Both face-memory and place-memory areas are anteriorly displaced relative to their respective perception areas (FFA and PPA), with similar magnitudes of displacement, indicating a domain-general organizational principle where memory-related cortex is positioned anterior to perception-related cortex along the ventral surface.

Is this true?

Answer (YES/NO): NO